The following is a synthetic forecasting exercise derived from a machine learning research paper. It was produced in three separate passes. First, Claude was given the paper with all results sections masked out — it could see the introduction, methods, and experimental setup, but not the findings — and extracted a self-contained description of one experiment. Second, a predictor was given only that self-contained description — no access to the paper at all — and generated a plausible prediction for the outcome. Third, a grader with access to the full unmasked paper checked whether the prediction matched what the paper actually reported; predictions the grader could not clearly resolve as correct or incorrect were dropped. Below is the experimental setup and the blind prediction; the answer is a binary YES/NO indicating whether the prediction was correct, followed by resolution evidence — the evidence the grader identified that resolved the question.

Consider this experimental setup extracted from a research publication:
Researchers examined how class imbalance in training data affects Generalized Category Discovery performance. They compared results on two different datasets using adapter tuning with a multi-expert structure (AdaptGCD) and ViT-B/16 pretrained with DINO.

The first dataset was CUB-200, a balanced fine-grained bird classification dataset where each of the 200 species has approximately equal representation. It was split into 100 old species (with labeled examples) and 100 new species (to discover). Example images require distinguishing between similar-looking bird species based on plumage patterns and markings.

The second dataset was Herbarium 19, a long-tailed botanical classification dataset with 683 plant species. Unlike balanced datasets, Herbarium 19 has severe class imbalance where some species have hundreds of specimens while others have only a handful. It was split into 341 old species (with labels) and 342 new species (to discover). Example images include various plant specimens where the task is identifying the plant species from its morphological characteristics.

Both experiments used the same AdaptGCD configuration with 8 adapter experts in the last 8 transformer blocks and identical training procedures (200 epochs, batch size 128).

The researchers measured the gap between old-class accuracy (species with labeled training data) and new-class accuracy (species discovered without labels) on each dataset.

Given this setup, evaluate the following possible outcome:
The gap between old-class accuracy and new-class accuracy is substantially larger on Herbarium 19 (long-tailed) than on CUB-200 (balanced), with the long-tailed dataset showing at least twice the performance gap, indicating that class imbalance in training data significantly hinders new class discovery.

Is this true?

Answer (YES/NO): YES